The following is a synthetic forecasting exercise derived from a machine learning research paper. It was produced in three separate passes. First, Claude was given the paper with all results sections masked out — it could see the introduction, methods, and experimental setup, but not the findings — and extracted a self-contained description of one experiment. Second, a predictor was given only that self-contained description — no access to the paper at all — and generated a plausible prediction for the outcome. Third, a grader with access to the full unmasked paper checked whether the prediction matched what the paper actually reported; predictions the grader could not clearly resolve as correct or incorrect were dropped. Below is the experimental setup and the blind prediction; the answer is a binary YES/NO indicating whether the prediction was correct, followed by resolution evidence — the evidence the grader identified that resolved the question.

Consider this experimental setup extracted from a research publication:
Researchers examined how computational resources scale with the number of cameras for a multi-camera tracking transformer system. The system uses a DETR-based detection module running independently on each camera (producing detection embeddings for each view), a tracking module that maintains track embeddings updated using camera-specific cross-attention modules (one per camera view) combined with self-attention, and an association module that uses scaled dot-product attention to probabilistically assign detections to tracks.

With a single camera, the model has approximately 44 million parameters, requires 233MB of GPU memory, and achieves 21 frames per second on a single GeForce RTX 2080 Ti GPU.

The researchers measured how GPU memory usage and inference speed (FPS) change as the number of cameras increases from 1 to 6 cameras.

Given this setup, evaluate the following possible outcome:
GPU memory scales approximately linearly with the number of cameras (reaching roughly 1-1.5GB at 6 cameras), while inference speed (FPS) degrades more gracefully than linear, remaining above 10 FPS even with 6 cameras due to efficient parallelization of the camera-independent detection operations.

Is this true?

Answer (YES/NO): NO